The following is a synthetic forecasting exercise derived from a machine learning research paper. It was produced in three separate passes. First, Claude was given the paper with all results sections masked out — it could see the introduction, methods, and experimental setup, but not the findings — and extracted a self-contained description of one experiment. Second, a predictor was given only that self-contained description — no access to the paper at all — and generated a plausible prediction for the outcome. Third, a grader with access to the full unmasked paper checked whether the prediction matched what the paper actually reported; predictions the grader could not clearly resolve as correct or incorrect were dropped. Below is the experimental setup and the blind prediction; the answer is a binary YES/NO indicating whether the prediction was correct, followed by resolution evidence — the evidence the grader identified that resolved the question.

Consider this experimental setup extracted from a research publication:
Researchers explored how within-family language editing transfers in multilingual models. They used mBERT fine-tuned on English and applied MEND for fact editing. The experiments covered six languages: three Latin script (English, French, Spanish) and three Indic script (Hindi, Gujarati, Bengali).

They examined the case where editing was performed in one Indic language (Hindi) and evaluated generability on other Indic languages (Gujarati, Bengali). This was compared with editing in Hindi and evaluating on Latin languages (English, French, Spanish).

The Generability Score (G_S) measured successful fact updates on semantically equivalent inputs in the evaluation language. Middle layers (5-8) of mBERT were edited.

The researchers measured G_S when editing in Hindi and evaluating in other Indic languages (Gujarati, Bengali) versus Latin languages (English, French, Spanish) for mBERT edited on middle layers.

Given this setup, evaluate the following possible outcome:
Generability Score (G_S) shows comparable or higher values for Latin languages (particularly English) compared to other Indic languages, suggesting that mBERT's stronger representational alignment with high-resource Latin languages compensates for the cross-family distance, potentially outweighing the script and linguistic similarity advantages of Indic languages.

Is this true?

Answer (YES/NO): NO